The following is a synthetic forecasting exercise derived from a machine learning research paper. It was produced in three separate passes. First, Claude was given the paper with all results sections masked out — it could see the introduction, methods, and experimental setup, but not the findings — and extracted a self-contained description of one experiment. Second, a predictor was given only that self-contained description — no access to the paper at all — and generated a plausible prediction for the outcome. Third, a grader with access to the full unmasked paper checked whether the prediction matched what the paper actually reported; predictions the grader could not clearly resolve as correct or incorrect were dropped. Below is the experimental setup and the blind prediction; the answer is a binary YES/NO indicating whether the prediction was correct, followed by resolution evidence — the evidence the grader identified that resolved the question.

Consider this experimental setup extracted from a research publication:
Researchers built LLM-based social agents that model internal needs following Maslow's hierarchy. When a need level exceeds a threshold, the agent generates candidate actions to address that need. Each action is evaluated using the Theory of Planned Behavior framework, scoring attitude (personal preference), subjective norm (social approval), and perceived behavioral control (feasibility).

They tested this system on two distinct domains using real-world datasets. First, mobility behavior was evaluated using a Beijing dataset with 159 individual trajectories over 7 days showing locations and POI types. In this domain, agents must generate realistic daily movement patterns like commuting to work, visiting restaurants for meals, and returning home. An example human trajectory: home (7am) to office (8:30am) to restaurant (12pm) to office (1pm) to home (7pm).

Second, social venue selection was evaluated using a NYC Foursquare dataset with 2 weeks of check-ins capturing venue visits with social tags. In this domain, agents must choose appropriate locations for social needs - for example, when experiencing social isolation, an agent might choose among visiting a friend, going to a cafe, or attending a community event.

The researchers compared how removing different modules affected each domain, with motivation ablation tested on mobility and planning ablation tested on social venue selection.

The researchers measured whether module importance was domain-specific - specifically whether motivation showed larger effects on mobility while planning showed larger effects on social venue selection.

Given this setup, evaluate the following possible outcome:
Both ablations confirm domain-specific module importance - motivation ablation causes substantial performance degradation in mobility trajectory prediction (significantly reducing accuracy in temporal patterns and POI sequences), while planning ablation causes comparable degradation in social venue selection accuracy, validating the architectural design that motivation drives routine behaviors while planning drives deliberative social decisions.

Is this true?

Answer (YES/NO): NO